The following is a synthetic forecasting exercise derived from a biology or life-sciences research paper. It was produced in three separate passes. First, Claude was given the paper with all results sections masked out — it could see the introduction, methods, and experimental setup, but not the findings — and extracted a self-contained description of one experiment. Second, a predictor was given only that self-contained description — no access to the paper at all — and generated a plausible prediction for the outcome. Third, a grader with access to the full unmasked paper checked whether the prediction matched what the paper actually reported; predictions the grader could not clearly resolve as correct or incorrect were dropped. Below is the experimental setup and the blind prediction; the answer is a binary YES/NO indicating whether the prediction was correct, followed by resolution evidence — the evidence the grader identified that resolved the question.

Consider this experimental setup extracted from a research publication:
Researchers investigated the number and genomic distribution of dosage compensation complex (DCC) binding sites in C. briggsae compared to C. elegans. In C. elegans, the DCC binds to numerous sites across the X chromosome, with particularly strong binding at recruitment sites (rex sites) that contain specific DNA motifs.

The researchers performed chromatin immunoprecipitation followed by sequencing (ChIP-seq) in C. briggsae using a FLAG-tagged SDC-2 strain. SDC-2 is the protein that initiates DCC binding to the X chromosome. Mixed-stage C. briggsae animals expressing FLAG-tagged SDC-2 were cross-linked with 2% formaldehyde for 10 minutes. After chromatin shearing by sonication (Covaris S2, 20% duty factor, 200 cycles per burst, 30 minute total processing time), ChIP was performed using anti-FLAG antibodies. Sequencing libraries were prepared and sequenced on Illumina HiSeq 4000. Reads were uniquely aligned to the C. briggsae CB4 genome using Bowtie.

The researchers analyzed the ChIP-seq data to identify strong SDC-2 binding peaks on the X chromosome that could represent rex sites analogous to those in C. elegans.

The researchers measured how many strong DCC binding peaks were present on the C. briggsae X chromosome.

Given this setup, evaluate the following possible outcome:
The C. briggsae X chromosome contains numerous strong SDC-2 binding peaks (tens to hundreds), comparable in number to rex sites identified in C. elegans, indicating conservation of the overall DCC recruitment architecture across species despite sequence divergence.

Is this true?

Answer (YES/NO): NO